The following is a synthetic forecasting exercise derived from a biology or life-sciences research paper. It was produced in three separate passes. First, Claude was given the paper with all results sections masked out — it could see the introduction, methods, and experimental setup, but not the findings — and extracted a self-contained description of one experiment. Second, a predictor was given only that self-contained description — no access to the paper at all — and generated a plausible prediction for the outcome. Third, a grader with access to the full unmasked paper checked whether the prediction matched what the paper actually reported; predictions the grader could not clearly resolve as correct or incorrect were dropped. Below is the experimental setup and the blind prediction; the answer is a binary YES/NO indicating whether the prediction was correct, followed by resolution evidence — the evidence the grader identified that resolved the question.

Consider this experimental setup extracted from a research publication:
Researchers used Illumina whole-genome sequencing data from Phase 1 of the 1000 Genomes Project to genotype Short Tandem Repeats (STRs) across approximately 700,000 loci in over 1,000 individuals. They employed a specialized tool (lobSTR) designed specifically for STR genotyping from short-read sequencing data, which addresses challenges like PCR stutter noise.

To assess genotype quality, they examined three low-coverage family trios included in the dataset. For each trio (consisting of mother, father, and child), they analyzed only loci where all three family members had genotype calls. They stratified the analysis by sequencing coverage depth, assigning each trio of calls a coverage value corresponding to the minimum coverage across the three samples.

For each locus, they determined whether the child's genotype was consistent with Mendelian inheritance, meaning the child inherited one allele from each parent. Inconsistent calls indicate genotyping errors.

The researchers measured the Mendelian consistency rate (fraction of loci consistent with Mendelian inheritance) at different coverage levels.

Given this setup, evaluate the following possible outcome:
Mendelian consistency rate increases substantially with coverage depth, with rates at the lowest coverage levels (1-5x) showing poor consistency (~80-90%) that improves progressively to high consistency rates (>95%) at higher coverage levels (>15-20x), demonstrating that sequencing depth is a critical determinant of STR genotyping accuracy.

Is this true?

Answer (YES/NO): NO